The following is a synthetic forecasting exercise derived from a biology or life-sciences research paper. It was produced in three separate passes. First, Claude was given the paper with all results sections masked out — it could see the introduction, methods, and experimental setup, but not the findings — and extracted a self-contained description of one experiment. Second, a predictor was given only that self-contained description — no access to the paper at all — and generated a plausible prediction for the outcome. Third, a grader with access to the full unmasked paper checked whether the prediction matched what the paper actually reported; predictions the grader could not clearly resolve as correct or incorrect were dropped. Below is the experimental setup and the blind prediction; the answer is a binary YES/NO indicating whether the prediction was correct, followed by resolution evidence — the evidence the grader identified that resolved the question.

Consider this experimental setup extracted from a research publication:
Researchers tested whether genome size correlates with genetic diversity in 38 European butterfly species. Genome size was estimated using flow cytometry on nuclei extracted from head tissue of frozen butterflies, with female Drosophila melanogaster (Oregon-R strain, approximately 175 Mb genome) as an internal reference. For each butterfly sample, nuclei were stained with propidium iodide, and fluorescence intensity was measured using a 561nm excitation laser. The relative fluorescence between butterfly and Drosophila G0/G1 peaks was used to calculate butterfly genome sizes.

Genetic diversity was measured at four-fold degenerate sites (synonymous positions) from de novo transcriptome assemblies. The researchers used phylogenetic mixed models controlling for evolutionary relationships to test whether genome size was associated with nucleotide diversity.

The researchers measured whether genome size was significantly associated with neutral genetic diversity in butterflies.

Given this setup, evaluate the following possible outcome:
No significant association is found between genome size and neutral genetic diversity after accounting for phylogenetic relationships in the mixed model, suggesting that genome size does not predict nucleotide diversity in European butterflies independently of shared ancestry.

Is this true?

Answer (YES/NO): YES